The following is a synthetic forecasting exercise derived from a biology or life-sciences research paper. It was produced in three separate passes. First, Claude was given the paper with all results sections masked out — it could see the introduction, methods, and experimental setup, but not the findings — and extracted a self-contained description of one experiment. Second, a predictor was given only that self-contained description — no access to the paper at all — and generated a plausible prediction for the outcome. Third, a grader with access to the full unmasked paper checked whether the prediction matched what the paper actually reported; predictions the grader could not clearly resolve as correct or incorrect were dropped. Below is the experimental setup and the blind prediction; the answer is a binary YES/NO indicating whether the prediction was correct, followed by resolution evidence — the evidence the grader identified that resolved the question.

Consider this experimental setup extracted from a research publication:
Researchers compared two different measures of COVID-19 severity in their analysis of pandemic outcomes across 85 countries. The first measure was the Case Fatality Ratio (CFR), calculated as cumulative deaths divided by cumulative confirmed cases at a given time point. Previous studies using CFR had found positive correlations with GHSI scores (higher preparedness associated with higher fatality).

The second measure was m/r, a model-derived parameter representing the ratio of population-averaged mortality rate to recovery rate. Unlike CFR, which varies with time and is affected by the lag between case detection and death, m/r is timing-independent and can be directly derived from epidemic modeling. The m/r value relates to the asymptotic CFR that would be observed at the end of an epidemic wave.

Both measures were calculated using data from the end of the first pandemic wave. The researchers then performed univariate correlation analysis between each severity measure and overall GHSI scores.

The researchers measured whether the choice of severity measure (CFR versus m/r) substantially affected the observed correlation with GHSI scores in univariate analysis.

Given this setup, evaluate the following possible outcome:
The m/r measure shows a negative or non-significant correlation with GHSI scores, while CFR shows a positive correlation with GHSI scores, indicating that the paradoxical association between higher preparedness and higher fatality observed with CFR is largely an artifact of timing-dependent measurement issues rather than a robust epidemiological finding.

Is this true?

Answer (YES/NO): NO